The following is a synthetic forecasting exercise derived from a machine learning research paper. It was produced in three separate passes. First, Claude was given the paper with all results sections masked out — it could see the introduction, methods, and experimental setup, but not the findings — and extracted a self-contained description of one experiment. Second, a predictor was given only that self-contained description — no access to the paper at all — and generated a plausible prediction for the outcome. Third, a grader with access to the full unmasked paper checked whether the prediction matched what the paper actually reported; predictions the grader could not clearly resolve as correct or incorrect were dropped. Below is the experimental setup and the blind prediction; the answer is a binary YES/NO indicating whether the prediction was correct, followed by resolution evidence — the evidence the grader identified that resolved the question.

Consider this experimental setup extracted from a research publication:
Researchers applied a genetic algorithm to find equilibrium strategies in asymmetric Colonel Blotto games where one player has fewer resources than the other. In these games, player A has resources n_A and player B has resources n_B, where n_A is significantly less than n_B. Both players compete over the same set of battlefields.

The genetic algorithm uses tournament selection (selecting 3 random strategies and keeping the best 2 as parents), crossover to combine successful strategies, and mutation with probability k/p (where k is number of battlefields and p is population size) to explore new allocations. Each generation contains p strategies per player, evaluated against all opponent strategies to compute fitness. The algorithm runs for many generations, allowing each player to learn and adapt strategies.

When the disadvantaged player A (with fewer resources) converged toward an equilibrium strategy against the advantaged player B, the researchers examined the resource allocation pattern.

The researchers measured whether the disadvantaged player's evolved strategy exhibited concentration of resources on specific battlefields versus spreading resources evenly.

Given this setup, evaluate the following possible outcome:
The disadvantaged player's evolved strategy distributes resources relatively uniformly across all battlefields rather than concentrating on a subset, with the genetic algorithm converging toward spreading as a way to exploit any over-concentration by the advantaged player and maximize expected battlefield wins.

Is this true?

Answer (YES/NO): NO